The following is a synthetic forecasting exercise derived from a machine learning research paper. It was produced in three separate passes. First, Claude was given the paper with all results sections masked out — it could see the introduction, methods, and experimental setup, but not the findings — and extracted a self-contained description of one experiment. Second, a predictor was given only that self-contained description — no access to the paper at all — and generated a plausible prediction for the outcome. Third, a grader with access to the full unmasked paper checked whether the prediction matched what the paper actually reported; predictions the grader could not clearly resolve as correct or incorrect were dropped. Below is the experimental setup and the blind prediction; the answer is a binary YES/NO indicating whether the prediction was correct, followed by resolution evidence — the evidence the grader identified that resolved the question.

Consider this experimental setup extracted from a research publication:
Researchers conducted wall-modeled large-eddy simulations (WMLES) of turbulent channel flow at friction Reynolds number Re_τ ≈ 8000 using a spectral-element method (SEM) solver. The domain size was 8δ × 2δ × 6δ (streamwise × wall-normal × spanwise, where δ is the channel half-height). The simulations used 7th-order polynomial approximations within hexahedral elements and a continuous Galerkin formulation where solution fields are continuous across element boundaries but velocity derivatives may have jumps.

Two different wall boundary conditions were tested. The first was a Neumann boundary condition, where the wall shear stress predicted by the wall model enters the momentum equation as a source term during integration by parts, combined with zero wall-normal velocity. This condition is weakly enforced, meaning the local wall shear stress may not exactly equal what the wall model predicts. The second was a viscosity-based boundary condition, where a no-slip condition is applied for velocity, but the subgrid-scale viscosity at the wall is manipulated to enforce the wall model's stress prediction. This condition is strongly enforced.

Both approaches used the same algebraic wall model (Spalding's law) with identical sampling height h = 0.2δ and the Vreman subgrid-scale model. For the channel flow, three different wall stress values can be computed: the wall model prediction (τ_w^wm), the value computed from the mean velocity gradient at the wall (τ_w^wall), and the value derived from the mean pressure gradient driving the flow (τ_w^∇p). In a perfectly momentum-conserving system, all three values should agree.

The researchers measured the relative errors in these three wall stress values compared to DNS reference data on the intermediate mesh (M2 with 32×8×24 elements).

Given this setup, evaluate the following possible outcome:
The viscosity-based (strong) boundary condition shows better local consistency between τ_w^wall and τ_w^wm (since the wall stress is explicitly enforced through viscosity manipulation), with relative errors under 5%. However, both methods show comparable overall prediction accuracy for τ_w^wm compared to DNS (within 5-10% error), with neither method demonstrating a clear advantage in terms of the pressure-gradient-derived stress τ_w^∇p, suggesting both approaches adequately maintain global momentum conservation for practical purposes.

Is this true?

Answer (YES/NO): NO